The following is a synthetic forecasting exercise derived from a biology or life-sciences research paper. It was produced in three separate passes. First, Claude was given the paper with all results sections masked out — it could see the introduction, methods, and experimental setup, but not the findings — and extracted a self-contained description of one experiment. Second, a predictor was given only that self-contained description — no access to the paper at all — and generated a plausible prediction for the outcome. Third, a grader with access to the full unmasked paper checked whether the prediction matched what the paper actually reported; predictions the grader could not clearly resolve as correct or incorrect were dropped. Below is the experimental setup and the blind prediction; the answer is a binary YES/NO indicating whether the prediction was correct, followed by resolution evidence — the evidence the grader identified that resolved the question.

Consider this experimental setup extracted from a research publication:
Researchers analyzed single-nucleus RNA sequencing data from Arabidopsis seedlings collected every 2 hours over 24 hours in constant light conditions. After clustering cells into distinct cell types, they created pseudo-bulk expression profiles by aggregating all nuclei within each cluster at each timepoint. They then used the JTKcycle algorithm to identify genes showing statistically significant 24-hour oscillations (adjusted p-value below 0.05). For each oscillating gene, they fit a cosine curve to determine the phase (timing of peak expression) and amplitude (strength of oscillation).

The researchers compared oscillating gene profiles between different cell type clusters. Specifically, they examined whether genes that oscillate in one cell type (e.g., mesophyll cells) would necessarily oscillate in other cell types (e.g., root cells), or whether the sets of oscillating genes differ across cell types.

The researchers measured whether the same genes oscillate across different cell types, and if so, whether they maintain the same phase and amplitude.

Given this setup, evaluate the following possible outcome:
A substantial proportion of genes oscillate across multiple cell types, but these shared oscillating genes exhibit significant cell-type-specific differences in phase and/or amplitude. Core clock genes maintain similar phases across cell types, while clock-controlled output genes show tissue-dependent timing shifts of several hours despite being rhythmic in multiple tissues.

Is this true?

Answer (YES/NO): NO